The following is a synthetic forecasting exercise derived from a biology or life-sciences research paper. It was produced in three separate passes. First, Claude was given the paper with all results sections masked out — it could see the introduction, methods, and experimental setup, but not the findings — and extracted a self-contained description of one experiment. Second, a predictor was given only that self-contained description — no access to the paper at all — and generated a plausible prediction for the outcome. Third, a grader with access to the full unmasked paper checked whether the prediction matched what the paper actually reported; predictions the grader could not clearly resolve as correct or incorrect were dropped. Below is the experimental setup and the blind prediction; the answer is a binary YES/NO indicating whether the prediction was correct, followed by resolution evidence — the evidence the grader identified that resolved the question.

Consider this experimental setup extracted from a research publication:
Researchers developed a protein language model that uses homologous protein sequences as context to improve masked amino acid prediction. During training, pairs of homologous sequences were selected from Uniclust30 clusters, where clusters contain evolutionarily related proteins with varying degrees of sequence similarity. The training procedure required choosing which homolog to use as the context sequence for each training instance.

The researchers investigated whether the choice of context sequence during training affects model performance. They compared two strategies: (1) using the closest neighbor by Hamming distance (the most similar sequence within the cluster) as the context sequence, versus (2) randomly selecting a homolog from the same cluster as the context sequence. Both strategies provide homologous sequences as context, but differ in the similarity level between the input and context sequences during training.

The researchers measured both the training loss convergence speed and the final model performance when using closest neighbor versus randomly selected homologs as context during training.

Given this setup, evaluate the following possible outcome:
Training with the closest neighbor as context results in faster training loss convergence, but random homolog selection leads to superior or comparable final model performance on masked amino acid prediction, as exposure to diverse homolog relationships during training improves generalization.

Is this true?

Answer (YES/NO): YES